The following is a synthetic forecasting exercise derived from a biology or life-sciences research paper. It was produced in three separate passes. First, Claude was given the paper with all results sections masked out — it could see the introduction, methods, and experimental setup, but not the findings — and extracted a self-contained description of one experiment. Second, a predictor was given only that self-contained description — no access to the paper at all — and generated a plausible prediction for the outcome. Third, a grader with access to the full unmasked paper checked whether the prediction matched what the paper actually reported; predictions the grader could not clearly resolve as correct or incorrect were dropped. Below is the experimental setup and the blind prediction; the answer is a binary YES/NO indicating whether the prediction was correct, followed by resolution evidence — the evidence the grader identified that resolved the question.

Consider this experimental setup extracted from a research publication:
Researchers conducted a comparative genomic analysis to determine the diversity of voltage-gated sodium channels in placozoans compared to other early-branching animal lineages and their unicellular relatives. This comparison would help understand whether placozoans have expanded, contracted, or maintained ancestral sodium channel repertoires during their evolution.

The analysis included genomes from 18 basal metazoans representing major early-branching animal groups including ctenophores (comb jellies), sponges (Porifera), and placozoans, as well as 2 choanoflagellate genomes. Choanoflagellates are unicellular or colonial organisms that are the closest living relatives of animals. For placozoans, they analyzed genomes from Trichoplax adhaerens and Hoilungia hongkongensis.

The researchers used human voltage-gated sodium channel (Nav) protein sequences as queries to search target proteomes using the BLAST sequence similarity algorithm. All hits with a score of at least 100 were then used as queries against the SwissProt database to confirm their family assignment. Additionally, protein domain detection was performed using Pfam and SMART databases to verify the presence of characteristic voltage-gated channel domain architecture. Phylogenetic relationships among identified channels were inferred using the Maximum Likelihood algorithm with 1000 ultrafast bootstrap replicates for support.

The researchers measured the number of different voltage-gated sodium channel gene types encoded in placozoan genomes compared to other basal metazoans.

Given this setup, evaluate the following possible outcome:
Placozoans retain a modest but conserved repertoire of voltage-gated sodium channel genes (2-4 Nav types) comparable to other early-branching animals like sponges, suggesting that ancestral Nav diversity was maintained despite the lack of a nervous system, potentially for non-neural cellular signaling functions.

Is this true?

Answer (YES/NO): NO